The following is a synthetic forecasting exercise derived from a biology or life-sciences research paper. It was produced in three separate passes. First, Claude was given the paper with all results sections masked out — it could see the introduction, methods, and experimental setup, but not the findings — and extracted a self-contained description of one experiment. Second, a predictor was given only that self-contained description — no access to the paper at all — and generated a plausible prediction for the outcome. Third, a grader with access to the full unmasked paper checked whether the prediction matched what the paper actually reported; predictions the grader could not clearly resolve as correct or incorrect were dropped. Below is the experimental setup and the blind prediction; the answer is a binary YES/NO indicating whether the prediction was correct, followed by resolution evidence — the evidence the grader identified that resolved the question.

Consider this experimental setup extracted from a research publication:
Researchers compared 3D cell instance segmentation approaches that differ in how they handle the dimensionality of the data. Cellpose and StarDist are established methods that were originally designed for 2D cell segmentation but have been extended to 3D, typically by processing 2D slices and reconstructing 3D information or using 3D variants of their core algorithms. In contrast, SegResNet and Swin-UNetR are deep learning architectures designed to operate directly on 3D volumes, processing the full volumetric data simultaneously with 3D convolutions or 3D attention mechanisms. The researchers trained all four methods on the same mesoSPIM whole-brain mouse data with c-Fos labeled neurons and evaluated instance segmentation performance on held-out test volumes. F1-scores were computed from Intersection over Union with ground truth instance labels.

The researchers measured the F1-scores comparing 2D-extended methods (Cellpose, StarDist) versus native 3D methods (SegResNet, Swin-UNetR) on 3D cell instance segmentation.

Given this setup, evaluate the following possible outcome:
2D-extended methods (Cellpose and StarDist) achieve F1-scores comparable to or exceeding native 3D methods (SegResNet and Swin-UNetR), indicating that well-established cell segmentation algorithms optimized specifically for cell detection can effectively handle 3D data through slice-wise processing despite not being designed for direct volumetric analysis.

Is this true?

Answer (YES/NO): YES